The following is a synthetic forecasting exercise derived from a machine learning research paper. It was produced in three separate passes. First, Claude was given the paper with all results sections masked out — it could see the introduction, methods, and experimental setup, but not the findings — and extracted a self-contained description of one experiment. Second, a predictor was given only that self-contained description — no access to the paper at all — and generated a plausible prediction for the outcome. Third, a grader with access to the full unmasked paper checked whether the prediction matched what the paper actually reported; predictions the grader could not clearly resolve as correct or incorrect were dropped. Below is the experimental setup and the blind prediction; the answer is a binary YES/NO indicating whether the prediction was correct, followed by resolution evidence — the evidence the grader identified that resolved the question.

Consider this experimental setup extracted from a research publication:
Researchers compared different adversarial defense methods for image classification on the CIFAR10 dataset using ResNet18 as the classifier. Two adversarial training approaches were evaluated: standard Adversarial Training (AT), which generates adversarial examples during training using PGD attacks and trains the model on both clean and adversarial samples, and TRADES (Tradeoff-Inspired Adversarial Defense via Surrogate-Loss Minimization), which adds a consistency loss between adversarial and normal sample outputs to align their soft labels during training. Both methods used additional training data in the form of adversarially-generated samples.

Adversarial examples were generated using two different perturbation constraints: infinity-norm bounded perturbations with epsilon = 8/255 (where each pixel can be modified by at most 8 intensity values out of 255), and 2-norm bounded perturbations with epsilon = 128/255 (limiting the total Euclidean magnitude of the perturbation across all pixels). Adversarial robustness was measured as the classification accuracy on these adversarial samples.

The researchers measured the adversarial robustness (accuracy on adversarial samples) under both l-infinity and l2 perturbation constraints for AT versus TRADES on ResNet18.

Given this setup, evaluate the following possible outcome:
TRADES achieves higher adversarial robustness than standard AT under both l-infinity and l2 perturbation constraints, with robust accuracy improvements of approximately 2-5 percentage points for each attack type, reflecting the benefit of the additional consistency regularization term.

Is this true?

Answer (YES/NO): YES